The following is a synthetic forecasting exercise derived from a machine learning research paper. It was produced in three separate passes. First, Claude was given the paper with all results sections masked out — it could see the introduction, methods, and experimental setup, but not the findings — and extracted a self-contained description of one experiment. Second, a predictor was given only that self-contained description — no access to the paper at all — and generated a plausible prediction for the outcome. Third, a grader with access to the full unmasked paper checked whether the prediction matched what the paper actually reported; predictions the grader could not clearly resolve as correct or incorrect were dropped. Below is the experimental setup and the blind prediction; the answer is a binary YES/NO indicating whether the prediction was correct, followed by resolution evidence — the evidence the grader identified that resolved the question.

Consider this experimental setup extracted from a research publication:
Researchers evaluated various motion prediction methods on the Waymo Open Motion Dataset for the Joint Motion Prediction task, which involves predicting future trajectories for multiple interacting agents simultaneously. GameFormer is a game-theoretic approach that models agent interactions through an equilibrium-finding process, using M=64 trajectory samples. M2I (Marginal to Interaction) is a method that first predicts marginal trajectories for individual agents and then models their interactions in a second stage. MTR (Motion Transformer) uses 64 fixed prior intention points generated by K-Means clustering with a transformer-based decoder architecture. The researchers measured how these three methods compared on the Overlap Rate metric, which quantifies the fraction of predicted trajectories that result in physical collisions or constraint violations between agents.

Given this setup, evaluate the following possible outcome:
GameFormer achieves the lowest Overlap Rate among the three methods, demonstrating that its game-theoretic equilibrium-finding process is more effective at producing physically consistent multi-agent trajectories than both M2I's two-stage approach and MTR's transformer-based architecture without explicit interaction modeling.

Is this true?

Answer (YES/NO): NO